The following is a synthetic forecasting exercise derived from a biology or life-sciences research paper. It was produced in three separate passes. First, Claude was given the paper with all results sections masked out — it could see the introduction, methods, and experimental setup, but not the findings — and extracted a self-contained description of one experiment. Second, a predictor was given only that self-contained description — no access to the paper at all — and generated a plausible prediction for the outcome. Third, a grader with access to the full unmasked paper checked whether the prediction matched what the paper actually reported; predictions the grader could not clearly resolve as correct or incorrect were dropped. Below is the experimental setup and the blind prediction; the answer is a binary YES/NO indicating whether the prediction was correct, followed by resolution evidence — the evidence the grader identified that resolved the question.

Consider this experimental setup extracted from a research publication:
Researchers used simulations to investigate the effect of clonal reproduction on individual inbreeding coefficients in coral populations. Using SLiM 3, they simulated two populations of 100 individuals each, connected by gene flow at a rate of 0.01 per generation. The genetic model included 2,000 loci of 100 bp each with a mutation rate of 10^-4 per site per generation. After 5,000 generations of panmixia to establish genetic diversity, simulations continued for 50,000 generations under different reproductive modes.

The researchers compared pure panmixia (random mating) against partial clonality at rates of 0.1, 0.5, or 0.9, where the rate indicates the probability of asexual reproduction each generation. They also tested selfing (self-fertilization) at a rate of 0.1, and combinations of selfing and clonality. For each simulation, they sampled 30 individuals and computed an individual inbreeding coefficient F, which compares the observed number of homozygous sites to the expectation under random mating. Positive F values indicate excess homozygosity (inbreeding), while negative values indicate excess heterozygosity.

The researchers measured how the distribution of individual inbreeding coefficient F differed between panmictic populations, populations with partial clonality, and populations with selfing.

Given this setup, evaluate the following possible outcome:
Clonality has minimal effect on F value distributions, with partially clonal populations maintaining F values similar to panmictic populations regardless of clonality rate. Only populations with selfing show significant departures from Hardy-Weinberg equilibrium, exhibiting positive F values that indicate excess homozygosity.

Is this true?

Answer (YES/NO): NO